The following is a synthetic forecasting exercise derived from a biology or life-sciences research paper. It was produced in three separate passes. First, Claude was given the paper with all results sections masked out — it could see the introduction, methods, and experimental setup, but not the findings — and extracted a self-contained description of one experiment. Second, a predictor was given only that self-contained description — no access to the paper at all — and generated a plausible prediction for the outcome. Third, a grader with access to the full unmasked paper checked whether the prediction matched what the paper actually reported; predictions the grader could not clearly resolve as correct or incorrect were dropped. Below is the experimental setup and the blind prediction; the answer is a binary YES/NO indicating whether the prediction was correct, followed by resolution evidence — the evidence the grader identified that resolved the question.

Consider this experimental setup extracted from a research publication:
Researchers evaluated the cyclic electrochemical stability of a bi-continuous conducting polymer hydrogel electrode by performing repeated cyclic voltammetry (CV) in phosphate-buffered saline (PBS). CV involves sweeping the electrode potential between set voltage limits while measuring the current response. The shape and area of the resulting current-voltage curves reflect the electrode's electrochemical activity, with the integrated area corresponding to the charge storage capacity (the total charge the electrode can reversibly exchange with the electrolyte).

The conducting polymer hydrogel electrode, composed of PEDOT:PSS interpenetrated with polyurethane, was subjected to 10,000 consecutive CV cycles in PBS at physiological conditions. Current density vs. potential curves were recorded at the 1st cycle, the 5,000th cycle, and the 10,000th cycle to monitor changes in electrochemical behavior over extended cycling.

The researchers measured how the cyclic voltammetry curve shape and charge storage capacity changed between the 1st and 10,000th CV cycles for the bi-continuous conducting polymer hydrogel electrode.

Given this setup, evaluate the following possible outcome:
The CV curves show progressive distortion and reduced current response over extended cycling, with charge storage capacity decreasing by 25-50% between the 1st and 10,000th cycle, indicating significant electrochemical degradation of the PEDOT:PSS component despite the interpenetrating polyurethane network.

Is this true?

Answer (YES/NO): NO